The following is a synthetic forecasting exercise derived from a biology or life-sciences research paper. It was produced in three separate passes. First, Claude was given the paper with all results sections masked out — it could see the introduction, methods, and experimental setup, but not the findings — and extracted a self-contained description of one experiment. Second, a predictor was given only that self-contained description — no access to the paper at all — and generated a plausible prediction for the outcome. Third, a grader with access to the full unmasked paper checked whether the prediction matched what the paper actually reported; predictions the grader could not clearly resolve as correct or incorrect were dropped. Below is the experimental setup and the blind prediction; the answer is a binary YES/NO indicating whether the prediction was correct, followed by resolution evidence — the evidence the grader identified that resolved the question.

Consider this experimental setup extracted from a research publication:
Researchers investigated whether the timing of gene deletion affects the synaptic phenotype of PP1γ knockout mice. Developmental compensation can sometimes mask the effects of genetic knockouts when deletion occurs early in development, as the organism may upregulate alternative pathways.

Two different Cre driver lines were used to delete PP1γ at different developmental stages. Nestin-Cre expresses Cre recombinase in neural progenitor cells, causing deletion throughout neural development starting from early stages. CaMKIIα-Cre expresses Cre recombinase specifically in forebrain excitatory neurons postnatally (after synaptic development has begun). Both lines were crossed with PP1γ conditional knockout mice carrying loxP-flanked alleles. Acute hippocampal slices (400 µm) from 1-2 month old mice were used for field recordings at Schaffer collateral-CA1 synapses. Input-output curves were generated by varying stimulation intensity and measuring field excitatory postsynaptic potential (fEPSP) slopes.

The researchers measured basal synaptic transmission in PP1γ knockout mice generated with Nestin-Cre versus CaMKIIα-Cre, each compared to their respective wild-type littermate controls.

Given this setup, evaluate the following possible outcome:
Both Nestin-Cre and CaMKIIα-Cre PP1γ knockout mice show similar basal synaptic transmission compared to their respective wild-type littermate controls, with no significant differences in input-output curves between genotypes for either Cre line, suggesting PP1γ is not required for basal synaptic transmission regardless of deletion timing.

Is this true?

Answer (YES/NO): NO